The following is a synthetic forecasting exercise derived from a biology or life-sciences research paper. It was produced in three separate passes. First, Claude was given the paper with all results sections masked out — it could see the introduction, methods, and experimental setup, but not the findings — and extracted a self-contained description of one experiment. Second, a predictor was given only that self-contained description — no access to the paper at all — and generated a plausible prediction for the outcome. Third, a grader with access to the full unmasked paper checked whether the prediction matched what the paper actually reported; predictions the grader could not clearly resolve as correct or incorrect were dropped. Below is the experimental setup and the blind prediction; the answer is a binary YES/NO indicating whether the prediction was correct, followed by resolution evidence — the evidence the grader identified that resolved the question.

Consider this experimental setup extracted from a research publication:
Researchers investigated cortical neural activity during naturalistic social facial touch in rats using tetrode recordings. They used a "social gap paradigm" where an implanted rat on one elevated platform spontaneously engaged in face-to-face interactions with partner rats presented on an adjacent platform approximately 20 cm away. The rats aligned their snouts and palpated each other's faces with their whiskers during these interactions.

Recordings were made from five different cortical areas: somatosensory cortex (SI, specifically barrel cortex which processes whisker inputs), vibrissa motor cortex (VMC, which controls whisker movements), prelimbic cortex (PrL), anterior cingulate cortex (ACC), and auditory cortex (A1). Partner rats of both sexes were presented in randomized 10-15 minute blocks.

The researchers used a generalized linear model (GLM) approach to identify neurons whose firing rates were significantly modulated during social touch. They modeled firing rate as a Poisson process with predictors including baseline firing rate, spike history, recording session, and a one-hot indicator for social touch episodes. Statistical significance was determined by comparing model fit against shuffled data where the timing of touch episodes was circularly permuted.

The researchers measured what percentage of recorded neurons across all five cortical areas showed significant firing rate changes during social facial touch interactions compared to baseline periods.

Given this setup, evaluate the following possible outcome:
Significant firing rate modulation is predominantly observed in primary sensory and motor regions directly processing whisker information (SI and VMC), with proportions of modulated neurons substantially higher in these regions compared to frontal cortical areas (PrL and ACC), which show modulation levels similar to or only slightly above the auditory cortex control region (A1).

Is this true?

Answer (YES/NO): NO